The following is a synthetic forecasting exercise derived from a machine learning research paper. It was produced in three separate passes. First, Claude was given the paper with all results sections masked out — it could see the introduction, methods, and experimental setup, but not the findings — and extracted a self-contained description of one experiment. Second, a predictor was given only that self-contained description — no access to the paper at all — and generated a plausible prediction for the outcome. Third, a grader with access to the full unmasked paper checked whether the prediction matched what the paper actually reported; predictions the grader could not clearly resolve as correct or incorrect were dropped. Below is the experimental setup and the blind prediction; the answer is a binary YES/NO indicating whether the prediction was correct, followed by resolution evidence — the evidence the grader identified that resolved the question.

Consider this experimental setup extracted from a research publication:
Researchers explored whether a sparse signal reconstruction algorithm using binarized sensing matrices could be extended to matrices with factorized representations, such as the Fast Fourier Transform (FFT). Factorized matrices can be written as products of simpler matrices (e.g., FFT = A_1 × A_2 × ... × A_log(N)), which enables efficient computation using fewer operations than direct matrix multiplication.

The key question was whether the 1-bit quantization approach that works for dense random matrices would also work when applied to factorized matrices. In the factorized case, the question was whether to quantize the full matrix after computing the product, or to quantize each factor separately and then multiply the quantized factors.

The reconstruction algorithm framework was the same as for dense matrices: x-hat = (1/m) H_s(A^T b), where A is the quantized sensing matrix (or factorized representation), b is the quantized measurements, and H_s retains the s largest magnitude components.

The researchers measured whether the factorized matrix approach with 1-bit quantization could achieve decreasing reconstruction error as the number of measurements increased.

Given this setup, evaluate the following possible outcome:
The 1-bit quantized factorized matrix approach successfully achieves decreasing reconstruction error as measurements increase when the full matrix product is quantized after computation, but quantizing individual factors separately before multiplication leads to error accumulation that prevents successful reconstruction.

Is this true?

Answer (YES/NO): NO